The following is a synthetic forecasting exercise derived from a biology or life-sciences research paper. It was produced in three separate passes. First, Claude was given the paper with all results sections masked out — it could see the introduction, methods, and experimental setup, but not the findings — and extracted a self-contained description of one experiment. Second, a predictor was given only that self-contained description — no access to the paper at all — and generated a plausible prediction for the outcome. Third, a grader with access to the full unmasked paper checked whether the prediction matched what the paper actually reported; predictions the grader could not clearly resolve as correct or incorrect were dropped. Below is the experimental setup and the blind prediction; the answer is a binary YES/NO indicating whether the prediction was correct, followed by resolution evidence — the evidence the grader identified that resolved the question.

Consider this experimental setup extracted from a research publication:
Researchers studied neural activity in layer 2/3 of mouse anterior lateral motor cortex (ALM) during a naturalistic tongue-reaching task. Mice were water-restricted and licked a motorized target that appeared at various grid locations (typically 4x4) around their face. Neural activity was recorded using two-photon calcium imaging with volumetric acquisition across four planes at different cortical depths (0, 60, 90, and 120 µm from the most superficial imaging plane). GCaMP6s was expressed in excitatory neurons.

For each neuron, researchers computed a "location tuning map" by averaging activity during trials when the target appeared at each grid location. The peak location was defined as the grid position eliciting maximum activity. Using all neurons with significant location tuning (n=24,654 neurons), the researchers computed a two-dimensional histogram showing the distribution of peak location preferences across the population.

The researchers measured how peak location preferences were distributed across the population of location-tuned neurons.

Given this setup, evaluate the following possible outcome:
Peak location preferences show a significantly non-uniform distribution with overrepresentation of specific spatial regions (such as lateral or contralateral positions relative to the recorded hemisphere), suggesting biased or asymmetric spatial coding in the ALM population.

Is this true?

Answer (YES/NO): YES